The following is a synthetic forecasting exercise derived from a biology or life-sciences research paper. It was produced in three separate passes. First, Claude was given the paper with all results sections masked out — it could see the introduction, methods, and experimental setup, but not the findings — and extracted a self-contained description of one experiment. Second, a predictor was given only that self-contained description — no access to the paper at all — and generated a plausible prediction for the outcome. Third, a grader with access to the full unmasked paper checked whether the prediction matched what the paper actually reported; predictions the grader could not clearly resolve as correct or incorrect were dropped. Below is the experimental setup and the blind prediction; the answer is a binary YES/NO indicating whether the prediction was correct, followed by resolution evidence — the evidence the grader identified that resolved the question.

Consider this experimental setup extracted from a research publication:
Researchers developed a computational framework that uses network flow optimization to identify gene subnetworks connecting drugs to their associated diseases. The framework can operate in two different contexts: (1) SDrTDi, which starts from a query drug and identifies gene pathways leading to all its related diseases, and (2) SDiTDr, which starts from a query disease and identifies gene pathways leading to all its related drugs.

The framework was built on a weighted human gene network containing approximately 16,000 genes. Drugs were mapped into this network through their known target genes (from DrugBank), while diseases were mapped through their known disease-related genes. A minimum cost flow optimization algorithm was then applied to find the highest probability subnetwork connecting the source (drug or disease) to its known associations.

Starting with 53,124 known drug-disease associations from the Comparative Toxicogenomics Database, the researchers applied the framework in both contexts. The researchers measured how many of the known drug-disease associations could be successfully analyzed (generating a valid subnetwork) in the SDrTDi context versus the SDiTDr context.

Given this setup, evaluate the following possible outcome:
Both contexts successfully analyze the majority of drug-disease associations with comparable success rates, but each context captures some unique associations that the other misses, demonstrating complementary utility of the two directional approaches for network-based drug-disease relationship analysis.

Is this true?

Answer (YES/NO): NO